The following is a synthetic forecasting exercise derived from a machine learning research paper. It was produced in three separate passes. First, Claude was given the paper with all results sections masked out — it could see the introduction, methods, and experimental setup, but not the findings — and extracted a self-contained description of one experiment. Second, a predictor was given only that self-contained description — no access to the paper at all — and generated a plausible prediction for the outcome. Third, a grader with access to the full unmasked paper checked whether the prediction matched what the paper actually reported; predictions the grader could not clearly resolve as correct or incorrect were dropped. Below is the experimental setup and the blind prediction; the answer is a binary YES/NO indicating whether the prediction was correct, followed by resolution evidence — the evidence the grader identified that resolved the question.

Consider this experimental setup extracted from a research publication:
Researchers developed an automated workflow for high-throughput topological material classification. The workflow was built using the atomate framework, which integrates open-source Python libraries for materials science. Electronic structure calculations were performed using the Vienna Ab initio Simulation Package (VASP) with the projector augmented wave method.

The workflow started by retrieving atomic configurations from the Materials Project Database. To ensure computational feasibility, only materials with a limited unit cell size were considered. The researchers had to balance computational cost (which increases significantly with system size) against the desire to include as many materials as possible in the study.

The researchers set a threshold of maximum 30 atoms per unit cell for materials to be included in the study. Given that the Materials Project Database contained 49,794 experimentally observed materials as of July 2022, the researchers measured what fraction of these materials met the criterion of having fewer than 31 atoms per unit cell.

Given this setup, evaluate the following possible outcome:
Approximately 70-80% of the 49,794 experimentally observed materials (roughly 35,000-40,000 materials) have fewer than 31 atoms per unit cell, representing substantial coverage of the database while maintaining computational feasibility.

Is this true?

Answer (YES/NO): NO